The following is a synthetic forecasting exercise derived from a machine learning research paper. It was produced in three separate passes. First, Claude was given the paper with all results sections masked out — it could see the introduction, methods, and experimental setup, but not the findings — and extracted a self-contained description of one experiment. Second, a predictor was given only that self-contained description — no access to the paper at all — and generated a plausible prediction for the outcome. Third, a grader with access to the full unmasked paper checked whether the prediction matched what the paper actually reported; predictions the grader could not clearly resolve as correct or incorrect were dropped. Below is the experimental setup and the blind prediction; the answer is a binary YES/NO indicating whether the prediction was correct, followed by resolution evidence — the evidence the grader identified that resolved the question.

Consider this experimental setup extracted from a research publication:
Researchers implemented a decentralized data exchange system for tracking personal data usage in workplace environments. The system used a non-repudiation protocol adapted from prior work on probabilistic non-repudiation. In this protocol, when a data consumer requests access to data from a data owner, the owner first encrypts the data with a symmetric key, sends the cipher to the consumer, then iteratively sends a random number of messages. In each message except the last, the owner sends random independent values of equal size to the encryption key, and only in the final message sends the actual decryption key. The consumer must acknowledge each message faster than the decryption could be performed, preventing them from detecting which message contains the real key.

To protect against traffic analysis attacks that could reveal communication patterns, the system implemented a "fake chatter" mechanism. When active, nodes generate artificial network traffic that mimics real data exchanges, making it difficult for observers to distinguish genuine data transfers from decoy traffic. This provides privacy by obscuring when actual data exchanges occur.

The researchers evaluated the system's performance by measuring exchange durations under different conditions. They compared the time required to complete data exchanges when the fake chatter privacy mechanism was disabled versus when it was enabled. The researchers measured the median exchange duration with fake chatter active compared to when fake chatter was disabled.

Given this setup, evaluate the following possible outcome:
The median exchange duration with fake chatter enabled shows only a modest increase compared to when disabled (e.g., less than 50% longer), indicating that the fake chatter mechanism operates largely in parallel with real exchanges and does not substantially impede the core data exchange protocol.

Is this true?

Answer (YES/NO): NO